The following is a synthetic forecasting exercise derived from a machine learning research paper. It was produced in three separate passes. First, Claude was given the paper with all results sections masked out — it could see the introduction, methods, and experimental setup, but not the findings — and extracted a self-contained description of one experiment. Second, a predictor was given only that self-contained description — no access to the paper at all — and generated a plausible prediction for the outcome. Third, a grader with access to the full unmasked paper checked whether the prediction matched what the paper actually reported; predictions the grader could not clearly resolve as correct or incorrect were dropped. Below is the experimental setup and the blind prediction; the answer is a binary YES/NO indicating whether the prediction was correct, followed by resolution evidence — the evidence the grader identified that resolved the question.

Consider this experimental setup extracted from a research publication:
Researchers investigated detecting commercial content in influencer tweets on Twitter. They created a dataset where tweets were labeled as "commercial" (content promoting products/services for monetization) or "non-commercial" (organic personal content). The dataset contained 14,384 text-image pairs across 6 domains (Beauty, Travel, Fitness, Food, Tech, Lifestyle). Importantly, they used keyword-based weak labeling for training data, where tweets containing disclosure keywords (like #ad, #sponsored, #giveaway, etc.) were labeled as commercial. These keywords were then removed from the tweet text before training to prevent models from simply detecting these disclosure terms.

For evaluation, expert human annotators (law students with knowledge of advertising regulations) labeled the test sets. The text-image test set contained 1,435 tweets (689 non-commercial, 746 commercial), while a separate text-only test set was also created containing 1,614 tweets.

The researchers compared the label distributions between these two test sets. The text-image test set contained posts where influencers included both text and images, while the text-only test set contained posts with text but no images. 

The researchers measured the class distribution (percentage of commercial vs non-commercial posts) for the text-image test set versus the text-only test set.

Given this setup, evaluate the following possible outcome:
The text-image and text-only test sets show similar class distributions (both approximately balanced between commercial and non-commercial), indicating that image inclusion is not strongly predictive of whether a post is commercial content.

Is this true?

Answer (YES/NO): NO